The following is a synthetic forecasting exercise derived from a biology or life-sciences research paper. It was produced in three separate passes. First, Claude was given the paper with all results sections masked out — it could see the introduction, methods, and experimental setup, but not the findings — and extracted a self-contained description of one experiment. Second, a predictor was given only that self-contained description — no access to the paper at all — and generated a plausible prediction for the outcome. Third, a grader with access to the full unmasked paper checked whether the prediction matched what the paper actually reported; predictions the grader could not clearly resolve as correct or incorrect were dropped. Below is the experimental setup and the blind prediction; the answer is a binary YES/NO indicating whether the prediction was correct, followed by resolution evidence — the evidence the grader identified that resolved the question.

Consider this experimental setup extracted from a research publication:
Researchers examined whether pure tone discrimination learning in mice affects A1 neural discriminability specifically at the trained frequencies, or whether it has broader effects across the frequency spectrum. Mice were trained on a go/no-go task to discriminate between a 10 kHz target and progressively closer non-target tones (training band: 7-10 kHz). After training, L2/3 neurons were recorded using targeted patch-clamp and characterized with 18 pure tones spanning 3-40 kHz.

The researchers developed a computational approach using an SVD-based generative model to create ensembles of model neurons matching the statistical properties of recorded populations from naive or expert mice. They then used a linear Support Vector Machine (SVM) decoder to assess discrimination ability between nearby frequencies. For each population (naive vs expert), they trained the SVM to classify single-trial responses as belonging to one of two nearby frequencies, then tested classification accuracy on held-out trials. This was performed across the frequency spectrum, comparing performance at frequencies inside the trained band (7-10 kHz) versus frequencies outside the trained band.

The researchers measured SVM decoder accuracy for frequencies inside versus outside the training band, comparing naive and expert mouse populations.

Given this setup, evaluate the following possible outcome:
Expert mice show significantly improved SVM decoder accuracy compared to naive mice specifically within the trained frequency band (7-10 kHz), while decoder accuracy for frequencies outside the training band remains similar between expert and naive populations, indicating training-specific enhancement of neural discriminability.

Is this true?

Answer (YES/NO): NO